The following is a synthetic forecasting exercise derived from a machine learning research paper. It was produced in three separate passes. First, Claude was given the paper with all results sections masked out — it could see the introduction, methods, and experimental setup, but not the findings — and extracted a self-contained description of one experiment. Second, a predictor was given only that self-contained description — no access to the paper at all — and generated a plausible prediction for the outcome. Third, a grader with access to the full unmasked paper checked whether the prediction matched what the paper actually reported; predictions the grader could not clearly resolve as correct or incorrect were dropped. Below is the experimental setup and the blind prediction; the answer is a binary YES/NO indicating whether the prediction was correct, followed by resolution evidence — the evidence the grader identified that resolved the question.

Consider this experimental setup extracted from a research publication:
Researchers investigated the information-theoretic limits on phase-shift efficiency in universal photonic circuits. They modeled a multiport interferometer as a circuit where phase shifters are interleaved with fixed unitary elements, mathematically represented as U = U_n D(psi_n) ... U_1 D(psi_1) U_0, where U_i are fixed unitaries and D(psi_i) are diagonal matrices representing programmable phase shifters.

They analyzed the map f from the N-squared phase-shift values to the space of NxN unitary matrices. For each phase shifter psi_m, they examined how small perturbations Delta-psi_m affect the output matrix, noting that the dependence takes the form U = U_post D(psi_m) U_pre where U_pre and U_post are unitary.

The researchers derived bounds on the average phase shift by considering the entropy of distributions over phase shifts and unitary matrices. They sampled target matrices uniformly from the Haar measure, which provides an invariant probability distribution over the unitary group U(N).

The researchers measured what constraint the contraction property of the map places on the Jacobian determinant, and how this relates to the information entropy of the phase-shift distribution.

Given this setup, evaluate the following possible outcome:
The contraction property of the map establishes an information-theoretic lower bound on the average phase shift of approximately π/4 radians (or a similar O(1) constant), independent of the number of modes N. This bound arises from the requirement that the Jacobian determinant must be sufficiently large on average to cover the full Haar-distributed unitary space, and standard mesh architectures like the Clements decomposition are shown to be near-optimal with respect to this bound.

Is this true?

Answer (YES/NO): NO